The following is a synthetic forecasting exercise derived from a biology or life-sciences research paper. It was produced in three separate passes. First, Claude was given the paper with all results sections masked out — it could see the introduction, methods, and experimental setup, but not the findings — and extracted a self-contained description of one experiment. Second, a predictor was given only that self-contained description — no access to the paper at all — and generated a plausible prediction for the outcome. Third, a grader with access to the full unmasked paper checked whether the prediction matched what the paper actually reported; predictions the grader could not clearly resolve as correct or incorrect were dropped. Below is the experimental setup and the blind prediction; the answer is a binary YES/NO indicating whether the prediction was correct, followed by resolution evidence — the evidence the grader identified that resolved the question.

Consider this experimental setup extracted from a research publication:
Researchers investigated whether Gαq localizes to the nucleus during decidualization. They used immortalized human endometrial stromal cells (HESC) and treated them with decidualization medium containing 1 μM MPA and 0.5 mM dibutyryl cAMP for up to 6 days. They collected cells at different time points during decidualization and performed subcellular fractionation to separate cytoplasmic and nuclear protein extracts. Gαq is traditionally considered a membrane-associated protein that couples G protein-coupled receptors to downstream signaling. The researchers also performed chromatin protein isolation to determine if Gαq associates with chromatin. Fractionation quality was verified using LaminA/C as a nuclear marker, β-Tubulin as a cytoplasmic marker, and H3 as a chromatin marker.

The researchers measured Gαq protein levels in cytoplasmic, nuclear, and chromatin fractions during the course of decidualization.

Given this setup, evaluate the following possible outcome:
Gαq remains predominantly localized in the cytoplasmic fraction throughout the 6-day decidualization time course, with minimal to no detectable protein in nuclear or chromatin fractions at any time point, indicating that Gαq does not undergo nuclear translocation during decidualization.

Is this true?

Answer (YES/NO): NO